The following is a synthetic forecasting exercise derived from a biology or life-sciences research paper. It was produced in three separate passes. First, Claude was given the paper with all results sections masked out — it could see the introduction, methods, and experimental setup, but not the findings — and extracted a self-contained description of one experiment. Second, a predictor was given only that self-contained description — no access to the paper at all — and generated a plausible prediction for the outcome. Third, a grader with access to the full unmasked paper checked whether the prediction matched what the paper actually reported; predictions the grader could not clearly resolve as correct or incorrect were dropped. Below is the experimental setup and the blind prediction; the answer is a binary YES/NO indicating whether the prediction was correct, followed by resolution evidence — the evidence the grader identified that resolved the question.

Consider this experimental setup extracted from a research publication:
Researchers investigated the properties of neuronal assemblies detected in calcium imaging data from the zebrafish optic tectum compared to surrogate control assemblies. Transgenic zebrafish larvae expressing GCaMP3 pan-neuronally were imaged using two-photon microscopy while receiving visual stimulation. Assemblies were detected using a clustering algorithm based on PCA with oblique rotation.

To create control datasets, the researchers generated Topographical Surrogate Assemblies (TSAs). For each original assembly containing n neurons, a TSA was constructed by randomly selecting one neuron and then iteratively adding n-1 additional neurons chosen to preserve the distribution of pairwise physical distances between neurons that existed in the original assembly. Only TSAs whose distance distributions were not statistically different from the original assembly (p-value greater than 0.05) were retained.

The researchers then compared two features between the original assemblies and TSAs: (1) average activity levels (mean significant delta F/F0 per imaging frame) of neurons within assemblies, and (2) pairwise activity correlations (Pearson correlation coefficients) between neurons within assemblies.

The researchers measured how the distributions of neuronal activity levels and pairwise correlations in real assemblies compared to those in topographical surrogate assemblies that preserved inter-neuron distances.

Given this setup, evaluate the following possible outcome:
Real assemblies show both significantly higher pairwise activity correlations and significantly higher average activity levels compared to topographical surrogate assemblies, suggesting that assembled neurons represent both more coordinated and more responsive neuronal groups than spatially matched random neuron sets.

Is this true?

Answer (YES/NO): NO